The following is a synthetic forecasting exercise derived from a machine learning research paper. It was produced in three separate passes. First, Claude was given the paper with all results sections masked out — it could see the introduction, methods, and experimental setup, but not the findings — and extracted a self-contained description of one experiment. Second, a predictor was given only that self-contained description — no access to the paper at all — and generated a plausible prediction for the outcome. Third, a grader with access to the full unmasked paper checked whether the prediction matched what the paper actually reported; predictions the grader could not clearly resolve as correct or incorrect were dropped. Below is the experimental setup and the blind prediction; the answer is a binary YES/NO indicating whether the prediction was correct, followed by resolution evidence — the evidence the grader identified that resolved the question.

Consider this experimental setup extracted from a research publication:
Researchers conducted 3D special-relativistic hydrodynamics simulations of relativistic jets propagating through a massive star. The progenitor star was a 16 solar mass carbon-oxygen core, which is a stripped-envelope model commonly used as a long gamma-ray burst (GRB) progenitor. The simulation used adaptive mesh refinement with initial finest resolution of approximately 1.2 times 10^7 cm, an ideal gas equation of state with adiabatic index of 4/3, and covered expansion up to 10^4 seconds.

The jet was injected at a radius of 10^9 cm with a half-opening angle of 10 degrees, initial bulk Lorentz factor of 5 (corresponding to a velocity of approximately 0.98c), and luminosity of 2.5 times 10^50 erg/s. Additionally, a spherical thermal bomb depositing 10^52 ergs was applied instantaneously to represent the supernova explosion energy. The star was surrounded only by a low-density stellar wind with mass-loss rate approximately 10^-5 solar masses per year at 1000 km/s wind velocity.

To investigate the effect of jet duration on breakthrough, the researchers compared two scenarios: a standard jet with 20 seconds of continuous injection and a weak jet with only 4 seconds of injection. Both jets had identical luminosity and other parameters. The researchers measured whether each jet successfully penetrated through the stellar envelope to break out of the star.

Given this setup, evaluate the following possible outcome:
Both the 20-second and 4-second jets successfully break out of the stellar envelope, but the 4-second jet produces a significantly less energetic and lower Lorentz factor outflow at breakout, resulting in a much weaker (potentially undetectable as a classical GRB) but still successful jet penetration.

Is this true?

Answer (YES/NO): NO